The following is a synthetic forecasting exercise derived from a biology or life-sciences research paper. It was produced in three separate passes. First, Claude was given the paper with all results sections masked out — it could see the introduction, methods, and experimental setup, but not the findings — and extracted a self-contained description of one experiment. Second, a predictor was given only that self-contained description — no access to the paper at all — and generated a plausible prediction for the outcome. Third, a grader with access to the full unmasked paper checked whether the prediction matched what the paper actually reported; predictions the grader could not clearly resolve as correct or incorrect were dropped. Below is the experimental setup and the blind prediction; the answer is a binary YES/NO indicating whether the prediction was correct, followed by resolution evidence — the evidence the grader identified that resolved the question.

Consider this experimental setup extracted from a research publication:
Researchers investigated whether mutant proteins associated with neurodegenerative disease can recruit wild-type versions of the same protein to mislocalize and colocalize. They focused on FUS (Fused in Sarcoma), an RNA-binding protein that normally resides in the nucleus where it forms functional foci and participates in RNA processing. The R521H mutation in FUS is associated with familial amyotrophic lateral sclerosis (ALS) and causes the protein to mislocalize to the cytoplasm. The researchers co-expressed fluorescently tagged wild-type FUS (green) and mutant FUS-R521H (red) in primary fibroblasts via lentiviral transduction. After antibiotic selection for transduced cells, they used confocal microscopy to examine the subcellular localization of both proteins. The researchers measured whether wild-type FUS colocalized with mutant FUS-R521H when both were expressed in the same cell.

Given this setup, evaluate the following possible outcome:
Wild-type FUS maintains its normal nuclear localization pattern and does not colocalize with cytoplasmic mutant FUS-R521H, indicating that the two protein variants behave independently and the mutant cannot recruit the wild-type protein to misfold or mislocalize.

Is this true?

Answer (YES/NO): NO